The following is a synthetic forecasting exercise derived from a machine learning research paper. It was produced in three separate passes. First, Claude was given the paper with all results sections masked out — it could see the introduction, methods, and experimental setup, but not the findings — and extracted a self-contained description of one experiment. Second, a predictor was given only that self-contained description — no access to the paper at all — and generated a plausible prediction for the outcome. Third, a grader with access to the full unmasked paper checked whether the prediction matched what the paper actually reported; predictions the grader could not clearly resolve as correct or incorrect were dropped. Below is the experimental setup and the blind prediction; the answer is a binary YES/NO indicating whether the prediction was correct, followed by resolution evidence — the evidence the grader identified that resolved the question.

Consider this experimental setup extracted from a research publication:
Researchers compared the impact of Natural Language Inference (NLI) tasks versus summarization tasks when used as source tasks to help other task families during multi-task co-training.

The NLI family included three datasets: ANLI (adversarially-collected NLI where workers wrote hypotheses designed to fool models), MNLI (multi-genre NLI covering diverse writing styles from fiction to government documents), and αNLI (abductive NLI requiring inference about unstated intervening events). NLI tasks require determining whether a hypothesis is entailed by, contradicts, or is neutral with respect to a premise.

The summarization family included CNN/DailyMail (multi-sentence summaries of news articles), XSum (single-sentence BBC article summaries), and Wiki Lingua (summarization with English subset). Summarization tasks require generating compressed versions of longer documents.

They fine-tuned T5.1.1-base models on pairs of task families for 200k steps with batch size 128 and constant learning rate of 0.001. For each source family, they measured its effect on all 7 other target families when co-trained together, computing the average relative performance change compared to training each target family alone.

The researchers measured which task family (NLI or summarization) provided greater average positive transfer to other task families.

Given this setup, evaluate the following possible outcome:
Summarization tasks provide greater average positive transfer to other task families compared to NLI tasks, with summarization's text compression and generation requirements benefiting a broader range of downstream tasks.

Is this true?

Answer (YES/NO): NO